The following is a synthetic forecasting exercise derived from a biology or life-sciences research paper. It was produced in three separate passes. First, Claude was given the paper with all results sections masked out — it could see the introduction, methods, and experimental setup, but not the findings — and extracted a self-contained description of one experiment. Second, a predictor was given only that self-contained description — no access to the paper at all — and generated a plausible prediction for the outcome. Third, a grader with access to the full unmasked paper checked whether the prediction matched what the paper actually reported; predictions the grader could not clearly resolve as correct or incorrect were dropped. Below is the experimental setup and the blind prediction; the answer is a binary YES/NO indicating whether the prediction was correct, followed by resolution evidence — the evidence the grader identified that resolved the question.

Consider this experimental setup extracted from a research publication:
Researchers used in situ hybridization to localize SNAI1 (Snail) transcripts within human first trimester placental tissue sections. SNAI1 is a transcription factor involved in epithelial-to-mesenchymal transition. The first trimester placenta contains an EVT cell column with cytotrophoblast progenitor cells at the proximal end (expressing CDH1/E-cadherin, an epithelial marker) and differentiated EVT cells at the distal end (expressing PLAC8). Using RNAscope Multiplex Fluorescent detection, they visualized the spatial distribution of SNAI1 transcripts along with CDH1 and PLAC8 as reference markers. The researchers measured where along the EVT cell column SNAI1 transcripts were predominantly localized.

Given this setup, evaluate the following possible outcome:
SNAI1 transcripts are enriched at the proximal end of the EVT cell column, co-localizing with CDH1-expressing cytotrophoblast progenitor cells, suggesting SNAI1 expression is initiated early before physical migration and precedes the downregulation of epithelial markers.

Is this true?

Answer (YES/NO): NO